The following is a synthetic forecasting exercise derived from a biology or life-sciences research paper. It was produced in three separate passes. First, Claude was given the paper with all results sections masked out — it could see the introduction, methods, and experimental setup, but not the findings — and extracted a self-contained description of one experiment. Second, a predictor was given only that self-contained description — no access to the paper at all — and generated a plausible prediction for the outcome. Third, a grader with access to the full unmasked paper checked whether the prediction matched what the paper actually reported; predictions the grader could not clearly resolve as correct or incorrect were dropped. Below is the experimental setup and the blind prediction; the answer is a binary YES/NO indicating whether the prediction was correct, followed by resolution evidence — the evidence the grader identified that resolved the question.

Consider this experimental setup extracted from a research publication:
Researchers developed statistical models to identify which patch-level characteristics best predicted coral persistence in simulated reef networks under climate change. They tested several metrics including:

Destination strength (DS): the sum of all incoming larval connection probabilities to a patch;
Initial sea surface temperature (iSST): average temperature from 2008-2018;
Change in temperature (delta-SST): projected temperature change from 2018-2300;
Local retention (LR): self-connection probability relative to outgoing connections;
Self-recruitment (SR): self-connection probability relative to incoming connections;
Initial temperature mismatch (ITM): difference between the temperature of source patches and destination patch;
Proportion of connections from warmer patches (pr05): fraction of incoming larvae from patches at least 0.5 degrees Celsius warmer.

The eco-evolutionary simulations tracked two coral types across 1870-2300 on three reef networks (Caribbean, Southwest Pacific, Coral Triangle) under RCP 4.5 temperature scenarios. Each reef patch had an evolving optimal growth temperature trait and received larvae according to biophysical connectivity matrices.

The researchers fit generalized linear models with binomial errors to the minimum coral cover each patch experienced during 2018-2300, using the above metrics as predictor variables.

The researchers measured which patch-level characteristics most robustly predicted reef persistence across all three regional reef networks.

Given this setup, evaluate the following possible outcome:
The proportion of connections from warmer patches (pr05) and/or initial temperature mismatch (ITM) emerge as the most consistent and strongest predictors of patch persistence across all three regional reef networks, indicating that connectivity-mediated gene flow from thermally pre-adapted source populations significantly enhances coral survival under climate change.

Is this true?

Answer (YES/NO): NO